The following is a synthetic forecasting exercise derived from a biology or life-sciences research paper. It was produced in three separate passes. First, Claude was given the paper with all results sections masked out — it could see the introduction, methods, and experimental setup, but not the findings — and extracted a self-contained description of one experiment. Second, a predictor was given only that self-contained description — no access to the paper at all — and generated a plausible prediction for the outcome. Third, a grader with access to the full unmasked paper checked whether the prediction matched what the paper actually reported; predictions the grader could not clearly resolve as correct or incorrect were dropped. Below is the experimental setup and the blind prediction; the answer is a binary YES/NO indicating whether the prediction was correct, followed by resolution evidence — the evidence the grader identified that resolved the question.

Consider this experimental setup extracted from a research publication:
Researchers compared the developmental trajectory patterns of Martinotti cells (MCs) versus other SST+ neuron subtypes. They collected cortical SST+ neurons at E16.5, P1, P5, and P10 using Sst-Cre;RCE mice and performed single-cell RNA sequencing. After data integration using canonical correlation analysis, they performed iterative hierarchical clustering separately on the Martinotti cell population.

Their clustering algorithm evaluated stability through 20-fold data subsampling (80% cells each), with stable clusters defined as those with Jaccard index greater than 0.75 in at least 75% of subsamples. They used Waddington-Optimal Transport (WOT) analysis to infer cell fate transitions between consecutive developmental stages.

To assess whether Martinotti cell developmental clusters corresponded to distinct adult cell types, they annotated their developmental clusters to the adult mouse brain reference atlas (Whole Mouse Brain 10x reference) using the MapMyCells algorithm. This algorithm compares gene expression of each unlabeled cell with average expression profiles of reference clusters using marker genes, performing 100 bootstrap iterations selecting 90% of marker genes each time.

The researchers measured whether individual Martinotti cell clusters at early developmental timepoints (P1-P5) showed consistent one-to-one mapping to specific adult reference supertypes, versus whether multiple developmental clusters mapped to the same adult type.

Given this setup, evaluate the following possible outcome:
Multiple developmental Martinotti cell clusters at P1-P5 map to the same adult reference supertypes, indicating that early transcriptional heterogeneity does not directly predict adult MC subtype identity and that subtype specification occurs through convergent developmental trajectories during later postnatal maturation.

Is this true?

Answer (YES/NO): NO